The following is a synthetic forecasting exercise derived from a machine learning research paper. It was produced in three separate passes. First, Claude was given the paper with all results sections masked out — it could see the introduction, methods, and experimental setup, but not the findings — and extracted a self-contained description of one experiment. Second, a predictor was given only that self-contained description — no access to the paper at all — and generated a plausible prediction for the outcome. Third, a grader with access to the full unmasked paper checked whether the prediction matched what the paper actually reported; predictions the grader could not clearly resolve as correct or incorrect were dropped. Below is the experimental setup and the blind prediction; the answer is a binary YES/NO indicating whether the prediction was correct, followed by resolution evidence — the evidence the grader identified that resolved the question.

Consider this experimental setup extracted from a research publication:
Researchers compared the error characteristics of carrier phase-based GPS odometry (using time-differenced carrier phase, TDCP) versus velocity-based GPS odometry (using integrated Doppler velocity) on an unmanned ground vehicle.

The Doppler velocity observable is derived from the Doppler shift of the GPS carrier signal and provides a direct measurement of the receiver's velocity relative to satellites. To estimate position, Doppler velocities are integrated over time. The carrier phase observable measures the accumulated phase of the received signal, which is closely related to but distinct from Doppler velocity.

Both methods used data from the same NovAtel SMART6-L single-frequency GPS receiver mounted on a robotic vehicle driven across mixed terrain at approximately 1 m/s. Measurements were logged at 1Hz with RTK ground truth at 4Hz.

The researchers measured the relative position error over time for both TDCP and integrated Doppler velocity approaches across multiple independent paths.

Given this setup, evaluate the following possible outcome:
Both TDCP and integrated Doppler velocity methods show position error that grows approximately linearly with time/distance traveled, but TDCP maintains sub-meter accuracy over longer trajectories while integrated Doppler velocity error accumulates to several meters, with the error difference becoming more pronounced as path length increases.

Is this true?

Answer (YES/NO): NO